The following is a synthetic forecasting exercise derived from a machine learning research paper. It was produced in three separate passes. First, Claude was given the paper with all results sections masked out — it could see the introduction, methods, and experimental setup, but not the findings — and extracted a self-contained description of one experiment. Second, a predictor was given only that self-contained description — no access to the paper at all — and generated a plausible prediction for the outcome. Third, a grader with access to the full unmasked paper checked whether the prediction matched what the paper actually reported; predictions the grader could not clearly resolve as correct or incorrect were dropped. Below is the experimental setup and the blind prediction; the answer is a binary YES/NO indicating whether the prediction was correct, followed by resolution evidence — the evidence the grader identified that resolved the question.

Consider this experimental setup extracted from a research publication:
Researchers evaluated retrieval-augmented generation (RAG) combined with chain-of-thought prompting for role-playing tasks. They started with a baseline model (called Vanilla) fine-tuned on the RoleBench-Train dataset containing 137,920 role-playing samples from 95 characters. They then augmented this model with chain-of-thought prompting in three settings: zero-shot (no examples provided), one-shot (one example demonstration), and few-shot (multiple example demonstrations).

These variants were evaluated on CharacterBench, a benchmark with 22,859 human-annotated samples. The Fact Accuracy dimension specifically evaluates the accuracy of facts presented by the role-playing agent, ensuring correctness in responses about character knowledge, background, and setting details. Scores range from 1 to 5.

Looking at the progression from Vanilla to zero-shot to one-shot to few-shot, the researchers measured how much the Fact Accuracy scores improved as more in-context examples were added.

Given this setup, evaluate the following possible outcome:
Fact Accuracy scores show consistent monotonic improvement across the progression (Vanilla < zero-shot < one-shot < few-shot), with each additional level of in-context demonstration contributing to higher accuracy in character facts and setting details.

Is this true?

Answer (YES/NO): NO